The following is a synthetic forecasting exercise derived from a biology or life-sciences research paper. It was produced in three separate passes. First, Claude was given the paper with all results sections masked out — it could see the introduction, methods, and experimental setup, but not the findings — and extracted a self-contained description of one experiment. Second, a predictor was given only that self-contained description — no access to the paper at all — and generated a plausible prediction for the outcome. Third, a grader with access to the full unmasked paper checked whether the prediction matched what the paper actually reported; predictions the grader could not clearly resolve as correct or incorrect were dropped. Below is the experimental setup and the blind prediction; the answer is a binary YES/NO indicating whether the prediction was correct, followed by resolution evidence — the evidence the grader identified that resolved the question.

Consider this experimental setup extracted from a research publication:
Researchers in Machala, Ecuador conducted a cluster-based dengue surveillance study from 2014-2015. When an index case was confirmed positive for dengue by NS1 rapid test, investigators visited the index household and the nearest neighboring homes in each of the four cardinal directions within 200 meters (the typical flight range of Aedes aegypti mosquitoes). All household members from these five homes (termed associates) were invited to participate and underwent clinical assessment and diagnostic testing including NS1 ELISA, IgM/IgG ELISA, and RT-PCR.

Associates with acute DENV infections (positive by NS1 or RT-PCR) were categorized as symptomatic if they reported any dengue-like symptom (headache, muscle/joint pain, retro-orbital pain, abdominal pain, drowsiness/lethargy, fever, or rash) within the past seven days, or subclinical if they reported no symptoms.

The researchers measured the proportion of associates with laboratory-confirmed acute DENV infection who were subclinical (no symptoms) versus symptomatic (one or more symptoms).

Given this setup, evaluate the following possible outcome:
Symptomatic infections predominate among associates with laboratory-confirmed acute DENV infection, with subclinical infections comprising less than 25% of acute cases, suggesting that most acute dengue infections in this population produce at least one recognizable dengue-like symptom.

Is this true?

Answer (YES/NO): NO